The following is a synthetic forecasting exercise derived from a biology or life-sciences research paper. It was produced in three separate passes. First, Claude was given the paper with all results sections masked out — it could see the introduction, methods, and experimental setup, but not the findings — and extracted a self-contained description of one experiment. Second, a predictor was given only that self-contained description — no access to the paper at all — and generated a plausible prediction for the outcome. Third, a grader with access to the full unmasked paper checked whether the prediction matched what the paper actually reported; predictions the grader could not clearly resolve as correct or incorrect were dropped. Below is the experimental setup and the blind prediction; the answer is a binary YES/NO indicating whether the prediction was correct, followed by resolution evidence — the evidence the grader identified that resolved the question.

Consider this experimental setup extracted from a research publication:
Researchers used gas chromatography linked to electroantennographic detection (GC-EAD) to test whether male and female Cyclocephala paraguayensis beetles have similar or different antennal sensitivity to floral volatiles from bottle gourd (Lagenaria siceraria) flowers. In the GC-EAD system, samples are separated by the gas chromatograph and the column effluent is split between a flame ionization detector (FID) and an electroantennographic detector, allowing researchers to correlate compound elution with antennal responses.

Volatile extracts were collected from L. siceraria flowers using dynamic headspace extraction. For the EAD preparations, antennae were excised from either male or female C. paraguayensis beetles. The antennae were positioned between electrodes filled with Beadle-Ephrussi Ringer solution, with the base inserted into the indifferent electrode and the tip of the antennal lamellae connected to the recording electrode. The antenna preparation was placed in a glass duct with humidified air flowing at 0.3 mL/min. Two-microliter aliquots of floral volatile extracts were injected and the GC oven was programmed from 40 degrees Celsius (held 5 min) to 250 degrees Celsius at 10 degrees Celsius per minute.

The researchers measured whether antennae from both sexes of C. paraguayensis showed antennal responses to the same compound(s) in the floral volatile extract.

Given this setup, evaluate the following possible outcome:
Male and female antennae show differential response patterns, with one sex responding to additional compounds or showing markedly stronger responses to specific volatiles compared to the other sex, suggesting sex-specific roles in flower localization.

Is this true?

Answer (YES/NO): NO